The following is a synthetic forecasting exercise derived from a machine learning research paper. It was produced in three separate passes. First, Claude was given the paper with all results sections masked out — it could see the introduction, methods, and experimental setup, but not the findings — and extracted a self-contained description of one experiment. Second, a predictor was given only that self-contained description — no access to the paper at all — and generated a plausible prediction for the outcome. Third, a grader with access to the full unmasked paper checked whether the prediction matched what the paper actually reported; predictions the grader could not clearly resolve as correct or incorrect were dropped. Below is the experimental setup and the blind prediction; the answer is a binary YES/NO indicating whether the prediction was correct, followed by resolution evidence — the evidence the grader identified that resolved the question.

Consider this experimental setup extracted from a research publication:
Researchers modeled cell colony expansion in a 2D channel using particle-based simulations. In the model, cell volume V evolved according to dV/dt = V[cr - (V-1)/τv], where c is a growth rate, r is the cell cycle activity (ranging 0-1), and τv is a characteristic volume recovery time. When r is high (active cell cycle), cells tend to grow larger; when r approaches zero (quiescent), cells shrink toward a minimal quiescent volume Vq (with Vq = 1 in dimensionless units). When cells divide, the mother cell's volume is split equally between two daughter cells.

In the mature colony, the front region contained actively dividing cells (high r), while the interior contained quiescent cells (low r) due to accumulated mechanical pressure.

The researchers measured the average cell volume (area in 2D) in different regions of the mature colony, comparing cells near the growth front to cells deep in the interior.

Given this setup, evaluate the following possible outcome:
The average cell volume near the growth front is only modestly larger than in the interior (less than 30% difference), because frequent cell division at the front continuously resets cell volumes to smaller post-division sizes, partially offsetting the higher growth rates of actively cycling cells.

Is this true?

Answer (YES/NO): NO